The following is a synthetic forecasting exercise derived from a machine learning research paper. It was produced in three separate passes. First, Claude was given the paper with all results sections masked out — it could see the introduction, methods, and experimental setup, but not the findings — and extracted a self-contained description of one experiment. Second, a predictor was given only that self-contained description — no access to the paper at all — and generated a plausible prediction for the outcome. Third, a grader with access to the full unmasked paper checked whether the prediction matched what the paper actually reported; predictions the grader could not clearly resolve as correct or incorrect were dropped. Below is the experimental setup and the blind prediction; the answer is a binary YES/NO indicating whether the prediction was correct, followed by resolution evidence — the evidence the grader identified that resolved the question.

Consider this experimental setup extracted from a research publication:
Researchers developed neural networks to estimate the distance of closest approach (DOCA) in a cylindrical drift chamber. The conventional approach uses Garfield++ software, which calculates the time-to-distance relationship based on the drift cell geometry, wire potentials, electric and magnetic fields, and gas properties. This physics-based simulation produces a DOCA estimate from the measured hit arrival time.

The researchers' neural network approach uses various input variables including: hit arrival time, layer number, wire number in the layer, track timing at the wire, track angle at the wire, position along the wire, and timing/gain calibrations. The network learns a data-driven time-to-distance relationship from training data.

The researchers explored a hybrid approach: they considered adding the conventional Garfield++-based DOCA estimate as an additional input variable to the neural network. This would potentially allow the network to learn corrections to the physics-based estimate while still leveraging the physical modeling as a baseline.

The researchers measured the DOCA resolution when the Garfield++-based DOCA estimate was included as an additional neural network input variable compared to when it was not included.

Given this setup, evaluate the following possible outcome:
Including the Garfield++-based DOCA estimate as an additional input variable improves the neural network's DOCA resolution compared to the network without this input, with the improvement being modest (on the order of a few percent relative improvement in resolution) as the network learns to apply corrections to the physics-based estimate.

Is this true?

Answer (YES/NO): NO